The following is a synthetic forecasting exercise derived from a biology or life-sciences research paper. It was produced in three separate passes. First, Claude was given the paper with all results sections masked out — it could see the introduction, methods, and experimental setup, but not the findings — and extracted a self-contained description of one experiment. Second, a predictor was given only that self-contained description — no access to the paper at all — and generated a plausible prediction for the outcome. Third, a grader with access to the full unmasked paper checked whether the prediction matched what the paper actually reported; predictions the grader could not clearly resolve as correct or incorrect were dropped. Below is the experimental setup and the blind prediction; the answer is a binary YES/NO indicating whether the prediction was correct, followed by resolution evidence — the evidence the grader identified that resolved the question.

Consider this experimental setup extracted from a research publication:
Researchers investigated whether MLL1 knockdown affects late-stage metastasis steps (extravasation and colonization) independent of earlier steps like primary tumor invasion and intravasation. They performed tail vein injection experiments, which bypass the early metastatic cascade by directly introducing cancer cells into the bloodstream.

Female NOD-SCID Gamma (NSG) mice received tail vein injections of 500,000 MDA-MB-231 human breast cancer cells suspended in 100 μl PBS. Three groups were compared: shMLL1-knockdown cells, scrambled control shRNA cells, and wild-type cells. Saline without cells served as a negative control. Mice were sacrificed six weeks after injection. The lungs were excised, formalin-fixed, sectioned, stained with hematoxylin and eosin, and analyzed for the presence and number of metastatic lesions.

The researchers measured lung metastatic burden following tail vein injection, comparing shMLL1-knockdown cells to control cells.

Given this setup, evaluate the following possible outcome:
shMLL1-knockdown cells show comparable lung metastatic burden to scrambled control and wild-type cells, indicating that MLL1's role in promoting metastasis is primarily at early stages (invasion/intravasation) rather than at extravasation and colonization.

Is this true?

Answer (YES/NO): NO